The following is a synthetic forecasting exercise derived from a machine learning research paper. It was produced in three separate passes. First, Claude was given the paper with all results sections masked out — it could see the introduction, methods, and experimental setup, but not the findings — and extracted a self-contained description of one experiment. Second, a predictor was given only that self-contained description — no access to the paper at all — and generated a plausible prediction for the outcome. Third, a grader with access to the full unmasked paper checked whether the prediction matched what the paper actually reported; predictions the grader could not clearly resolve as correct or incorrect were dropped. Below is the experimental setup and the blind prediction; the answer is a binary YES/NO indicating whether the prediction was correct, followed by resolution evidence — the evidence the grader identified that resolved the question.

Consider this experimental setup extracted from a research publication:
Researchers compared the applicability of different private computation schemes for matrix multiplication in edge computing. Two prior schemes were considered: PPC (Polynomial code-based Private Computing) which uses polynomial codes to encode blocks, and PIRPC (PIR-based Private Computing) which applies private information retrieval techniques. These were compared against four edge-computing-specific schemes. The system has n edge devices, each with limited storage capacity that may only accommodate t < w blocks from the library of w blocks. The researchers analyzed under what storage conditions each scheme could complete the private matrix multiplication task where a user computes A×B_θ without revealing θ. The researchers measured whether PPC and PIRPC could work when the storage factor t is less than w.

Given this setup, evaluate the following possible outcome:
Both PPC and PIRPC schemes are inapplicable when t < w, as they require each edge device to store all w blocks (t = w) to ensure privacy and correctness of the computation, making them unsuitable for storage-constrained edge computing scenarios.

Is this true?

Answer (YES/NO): YES